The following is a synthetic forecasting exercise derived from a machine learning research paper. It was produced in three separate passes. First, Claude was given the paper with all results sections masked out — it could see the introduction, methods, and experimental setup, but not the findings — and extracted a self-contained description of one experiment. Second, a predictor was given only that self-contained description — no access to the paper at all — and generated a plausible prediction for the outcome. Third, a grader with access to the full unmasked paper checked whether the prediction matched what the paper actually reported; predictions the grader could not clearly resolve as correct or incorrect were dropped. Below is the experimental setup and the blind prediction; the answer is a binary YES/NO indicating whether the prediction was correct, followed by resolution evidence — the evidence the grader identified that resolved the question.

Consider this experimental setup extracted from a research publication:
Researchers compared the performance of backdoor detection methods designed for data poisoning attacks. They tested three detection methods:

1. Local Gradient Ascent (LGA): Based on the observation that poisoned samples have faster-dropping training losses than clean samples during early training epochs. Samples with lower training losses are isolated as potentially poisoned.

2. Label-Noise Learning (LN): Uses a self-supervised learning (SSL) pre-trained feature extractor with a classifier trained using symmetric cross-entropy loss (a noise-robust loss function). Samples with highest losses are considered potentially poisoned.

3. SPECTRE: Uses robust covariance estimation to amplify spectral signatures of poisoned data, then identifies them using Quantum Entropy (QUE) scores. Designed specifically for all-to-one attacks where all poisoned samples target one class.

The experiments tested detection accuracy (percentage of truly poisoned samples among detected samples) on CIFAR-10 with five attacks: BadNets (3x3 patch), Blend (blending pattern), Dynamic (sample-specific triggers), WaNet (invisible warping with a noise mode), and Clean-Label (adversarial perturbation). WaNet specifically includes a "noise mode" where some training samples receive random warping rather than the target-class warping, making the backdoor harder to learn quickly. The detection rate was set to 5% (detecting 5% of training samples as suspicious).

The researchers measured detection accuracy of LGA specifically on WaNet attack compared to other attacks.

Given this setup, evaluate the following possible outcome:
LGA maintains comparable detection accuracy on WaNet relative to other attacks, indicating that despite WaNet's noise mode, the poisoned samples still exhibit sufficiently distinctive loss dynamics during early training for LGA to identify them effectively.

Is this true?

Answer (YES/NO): NO